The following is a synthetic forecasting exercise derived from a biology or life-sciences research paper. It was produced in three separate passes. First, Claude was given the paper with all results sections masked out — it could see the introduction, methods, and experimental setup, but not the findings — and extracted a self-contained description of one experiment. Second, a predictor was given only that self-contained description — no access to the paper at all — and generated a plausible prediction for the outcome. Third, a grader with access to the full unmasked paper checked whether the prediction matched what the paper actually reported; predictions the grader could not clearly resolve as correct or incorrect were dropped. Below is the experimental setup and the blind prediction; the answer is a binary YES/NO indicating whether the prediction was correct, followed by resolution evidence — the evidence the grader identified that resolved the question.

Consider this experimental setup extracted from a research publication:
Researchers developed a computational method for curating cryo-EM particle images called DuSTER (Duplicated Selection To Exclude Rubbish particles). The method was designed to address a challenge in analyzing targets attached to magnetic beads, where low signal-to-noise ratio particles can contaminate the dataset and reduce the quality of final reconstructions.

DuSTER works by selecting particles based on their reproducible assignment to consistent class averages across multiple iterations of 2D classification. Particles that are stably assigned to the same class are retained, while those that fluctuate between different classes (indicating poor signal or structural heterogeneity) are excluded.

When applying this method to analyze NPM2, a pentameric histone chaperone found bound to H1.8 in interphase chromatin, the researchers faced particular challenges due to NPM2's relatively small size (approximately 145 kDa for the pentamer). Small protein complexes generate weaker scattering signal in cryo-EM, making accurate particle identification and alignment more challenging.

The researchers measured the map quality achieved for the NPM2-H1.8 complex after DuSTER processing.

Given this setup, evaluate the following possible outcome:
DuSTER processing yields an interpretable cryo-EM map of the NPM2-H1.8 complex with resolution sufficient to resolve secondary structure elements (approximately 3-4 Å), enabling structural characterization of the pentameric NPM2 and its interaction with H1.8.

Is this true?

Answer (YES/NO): NO